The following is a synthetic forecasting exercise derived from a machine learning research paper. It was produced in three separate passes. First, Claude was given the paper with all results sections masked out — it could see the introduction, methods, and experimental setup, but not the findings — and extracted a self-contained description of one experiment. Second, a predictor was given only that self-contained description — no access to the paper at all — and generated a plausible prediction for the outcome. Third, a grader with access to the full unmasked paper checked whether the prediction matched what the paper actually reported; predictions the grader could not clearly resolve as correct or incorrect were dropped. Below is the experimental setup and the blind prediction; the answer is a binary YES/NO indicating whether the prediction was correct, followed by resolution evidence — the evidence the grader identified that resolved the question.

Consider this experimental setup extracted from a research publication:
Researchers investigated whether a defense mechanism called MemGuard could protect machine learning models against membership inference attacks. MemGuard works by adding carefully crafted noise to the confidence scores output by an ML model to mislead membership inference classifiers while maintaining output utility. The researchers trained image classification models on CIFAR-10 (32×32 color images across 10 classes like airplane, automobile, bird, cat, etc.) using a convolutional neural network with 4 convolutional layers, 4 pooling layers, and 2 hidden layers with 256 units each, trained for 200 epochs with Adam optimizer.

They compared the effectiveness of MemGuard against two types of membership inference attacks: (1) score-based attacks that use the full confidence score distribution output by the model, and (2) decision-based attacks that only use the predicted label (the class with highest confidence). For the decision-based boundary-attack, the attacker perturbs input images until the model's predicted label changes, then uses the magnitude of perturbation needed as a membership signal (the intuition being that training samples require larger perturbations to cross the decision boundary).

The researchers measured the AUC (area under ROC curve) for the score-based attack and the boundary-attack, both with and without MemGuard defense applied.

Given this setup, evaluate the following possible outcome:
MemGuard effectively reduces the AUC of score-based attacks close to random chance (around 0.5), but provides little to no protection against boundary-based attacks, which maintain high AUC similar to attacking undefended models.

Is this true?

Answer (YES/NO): YES